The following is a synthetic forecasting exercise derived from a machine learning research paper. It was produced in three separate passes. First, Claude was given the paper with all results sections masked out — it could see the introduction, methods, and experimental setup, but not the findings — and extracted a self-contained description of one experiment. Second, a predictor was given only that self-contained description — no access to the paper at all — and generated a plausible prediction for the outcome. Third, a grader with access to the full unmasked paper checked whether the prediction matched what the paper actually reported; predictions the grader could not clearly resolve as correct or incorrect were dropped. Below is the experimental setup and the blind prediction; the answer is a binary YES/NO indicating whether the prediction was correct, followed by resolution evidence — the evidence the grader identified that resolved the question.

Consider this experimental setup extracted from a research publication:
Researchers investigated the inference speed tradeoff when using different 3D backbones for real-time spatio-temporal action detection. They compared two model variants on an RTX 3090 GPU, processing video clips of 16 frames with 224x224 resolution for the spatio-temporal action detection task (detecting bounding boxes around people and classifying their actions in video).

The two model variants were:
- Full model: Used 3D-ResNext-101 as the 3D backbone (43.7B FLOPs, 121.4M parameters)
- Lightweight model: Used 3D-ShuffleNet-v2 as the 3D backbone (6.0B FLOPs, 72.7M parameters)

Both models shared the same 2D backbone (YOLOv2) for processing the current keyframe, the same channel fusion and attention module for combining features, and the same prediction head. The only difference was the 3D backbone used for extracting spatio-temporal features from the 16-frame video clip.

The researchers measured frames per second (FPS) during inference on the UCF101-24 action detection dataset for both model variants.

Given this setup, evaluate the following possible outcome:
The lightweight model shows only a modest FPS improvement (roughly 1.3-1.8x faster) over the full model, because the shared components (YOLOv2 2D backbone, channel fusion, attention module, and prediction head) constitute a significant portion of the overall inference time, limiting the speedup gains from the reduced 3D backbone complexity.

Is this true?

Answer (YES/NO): NO